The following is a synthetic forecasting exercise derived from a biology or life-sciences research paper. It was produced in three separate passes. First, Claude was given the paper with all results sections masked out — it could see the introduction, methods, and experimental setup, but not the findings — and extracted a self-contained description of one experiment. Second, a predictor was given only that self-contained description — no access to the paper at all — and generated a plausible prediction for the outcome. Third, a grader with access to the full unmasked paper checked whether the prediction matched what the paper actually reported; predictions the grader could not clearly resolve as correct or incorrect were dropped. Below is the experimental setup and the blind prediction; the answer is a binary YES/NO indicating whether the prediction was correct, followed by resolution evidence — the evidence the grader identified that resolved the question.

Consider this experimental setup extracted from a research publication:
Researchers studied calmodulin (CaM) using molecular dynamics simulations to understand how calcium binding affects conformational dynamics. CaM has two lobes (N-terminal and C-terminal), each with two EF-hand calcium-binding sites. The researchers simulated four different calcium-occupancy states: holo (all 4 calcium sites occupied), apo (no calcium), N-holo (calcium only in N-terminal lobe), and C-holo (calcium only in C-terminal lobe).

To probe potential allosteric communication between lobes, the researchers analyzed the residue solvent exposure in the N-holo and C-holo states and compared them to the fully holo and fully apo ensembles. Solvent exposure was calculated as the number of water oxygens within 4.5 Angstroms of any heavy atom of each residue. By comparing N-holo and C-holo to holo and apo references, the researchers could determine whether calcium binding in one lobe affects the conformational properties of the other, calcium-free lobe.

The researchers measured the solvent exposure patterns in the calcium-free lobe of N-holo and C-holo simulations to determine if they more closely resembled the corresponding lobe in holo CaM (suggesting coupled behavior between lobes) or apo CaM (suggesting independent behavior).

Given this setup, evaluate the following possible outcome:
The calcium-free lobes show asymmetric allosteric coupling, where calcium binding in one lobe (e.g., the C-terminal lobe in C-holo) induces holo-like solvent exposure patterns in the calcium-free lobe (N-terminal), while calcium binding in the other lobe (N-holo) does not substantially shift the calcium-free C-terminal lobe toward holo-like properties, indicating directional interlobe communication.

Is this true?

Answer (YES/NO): NO